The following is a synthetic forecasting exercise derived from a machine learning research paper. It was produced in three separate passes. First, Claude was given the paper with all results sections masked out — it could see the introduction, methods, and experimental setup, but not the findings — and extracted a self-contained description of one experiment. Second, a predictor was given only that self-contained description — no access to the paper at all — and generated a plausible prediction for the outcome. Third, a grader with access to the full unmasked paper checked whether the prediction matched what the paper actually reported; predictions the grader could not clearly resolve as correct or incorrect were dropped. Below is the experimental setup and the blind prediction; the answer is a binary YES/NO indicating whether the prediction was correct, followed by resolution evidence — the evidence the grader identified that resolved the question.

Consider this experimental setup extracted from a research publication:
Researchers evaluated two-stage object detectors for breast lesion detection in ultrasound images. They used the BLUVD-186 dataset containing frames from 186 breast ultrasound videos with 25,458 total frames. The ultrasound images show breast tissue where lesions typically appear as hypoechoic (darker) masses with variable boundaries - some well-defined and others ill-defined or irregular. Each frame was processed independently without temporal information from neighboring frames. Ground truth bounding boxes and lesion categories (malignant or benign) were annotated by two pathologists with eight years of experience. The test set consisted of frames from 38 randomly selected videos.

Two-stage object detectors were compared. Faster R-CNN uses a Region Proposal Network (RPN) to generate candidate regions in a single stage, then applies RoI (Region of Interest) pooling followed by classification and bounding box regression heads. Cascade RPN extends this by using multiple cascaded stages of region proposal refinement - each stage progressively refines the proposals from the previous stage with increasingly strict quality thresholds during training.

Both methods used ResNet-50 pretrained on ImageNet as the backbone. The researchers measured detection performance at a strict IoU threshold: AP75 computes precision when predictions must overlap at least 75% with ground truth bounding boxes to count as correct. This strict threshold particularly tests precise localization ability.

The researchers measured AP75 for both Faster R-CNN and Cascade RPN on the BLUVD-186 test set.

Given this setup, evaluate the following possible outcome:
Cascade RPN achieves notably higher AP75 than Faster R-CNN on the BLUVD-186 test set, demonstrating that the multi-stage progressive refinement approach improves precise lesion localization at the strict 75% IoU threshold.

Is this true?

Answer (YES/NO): YES